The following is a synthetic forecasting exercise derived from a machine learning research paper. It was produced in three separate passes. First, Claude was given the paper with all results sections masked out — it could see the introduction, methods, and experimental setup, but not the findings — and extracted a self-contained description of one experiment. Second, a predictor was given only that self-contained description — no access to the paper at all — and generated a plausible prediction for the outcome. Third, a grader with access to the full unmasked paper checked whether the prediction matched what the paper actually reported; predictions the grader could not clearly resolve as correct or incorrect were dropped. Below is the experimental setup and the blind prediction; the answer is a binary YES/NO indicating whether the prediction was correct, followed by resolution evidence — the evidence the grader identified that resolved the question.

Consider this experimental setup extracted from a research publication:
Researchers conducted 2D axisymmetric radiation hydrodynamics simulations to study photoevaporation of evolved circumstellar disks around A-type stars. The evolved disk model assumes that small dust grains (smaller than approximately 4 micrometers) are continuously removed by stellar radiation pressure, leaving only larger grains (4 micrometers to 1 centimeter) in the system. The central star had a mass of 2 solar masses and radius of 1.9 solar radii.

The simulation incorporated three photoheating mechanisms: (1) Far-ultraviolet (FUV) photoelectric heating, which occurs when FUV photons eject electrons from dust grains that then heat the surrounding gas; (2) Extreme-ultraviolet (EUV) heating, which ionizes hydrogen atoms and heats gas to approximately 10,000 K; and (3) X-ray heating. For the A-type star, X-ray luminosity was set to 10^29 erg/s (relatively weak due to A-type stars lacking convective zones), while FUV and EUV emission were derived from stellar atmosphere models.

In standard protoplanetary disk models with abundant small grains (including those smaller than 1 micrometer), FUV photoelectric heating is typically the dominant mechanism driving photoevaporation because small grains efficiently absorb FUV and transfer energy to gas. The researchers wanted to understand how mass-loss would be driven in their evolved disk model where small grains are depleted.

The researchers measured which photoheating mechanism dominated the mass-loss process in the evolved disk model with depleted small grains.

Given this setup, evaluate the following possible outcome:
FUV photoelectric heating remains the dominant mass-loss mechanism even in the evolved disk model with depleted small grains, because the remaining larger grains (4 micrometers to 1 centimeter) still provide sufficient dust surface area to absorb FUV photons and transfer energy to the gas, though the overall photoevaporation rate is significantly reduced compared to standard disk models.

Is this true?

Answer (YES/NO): NO